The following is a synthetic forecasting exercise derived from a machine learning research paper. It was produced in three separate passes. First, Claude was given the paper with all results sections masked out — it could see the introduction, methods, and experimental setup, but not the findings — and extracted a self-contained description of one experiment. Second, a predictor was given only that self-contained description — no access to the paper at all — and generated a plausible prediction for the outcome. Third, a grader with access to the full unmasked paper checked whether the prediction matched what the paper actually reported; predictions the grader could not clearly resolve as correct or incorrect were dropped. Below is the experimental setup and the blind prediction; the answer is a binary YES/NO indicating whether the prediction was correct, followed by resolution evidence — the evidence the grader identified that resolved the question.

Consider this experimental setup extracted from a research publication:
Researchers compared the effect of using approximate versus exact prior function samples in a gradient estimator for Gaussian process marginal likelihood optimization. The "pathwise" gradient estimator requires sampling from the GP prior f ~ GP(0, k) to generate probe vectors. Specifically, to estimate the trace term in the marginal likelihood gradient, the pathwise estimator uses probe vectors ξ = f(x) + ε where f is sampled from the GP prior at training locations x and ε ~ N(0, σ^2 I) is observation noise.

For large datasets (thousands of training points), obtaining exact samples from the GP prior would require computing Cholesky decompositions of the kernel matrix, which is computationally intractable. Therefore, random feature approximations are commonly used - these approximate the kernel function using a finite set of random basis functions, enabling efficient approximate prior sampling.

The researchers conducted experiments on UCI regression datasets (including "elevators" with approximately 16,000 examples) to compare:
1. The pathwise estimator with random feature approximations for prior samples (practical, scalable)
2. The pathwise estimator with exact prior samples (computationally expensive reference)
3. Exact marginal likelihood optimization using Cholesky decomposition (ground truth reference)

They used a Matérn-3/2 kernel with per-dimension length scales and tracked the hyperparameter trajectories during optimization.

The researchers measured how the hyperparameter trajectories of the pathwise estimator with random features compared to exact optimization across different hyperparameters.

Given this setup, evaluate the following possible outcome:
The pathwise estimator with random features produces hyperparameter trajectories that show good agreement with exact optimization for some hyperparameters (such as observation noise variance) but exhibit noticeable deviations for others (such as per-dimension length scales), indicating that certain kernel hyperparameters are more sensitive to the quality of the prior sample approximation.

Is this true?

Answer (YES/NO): YES